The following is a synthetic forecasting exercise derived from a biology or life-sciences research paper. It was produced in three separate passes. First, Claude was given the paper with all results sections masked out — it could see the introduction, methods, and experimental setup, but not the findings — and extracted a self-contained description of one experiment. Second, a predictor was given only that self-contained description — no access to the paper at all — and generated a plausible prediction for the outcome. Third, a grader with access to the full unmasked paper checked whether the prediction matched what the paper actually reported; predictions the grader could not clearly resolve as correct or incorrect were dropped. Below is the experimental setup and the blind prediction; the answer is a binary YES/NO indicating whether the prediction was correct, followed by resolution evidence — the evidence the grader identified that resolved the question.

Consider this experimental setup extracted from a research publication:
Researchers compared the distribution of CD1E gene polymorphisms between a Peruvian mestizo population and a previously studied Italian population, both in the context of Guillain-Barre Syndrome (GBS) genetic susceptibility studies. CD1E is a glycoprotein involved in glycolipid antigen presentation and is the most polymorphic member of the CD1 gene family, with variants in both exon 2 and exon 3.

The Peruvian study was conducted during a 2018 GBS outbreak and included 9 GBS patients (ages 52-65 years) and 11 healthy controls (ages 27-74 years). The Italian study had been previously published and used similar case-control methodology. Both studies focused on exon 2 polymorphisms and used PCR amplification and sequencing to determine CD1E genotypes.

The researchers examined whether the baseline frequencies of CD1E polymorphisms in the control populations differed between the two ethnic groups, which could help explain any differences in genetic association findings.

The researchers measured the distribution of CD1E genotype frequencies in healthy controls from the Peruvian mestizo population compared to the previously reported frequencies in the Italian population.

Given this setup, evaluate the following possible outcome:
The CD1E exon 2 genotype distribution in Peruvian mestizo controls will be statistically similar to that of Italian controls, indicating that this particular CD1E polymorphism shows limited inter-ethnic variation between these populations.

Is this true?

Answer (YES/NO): YES